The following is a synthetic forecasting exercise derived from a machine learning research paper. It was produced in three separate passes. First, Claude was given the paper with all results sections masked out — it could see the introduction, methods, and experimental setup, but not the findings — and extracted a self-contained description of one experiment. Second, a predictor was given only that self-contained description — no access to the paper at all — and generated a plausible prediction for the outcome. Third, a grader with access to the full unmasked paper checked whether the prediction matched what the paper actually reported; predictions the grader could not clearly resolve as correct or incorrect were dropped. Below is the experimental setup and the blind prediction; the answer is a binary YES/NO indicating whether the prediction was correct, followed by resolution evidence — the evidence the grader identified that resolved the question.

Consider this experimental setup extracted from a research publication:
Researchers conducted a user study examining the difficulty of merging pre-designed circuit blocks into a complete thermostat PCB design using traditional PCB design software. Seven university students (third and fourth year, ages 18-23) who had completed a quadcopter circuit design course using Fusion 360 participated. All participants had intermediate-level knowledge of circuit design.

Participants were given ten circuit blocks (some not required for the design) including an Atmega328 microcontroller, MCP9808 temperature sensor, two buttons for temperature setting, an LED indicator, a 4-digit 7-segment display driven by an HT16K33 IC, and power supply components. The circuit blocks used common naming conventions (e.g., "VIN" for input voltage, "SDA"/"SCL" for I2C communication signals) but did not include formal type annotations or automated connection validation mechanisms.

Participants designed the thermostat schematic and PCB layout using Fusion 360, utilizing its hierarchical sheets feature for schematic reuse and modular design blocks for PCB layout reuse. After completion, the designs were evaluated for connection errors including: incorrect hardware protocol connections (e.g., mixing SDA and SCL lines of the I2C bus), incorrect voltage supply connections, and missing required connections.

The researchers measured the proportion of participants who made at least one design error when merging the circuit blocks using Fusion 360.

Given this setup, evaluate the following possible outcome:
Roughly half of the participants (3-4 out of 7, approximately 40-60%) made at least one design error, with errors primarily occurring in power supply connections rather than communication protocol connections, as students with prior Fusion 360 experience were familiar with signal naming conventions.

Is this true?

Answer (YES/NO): YES